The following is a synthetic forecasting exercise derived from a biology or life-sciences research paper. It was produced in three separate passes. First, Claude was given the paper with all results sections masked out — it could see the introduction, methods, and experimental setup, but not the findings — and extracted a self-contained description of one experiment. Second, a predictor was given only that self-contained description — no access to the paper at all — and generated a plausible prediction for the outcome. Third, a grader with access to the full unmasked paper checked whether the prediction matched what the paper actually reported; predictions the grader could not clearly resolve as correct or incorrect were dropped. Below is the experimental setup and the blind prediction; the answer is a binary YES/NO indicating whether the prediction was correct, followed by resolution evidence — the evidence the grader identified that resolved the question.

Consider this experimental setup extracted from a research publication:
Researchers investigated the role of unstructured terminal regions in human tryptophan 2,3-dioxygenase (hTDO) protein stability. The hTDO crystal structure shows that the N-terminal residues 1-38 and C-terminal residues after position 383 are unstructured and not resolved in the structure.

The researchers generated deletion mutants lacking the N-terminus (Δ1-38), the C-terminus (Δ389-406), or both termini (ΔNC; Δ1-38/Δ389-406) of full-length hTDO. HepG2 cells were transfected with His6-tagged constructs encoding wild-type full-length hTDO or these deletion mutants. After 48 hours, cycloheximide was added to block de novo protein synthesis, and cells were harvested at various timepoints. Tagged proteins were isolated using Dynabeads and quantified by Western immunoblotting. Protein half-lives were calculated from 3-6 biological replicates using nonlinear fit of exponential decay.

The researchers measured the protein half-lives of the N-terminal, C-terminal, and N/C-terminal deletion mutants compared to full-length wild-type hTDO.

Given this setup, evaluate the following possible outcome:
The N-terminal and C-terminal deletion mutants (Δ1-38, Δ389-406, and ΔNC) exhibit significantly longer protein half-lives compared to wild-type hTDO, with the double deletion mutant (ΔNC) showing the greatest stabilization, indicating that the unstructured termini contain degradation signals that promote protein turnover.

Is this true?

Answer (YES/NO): YES